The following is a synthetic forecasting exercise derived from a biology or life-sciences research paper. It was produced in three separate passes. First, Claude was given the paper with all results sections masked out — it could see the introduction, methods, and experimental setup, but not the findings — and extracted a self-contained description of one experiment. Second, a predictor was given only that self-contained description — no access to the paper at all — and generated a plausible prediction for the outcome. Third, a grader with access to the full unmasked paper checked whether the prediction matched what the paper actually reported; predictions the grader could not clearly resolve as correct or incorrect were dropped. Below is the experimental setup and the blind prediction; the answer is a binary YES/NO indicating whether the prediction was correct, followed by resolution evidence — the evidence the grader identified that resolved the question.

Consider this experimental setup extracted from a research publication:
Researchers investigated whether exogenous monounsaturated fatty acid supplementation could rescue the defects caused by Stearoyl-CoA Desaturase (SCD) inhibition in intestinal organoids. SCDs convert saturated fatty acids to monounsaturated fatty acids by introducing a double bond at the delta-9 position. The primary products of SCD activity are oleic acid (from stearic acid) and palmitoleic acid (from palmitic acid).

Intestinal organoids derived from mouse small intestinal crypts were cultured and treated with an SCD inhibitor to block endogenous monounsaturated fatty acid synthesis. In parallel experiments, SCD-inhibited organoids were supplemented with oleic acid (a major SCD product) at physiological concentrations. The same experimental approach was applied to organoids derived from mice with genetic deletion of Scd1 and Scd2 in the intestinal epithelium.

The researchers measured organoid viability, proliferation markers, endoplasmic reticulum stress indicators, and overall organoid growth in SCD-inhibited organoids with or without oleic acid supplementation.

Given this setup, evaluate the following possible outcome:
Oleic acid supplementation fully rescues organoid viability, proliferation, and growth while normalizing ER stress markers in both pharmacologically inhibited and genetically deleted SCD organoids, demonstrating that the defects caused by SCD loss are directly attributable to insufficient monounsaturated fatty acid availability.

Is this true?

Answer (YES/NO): NO